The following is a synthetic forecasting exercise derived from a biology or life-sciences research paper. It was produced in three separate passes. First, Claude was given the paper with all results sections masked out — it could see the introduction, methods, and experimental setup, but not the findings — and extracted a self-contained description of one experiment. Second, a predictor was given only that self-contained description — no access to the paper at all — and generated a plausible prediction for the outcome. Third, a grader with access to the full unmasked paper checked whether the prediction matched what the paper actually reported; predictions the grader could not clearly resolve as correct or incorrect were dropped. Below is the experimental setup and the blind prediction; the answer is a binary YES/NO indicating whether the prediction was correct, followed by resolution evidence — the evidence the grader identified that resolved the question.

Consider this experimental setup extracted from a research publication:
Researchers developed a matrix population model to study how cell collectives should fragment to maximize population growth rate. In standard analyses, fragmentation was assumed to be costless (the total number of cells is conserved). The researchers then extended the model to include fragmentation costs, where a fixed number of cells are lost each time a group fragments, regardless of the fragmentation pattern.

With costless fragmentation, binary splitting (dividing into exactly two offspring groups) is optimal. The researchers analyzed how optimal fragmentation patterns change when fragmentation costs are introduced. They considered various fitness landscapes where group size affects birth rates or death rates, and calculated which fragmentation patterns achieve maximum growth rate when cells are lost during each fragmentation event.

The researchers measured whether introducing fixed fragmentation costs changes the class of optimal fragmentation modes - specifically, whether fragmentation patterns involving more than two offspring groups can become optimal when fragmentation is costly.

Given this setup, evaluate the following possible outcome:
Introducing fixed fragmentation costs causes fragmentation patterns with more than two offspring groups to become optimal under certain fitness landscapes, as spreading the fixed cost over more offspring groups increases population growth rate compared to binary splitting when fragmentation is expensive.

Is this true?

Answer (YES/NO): YES